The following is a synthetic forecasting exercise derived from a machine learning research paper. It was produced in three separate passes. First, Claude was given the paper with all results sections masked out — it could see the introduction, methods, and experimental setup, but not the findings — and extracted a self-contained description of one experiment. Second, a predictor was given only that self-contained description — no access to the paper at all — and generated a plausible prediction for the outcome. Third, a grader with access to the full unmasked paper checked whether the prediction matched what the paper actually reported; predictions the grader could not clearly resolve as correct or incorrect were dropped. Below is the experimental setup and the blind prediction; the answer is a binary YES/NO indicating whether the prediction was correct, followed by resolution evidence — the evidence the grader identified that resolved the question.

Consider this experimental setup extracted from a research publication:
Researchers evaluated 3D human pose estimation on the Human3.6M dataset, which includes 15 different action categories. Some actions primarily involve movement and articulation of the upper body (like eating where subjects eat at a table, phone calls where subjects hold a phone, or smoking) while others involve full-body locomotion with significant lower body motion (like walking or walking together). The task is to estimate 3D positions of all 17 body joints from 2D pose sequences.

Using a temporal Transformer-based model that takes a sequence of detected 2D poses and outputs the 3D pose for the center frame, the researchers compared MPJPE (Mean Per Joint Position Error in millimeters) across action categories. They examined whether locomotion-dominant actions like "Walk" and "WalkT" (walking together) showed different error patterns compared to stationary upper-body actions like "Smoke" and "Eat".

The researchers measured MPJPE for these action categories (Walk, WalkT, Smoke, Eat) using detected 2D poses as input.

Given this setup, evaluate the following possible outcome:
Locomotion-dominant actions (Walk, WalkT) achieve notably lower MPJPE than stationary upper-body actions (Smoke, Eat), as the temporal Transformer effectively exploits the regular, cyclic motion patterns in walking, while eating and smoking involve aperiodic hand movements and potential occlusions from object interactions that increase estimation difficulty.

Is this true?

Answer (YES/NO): YES